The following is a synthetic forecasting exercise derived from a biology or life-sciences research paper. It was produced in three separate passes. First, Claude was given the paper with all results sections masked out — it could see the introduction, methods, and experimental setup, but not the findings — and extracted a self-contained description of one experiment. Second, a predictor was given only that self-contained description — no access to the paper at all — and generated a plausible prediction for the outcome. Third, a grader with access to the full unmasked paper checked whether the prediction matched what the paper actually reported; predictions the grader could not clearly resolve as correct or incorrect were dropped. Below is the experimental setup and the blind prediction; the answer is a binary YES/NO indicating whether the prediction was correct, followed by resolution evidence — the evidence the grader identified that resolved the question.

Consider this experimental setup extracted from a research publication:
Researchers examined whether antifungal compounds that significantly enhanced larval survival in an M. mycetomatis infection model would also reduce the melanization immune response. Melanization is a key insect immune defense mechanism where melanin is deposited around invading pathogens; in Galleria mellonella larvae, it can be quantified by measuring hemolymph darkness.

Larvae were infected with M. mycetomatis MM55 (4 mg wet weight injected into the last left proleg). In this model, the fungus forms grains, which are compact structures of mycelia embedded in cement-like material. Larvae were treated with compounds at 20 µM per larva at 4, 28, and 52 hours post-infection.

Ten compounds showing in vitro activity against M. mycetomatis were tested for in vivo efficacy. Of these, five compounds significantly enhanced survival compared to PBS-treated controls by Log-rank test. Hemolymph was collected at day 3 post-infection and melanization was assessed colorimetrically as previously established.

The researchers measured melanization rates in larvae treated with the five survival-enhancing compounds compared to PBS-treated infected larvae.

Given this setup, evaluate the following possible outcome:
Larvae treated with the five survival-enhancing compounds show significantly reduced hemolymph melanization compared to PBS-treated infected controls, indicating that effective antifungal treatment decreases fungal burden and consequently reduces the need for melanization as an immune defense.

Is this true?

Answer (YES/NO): NO